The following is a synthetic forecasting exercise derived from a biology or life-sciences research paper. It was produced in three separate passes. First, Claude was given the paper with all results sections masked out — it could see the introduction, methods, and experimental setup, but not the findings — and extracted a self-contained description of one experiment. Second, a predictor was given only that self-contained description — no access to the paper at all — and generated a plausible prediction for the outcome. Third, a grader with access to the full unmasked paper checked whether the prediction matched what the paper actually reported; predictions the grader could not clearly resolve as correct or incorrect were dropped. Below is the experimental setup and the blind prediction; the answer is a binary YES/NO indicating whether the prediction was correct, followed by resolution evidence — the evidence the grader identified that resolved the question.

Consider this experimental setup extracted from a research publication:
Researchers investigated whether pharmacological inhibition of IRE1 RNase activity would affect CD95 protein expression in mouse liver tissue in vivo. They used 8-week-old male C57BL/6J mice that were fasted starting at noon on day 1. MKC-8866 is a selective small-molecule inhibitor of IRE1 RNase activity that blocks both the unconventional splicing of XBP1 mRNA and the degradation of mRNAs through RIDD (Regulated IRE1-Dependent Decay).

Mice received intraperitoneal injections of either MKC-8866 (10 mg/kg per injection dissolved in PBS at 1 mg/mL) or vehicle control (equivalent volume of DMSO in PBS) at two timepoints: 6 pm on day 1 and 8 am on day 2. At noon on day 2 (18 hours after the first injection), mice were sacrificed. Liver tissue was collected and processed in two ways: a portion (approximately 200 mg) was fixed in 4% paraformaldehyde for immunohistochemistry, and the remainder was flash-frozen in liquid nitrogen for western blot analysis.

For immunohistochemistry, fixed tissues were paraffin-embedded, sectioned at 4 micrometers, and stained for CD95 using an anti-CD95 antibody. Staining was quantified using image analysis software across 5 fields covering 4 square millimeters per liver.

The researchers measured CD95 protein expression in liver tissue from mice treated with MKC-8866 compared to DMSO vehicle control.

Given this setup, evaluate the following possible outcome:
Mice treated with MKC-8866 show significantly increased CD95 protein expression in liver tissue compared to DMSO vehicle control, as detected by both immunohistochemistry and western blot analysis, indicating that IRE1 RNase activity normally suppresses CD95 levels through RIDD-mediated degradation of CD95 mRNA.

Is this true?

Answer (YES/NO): NO